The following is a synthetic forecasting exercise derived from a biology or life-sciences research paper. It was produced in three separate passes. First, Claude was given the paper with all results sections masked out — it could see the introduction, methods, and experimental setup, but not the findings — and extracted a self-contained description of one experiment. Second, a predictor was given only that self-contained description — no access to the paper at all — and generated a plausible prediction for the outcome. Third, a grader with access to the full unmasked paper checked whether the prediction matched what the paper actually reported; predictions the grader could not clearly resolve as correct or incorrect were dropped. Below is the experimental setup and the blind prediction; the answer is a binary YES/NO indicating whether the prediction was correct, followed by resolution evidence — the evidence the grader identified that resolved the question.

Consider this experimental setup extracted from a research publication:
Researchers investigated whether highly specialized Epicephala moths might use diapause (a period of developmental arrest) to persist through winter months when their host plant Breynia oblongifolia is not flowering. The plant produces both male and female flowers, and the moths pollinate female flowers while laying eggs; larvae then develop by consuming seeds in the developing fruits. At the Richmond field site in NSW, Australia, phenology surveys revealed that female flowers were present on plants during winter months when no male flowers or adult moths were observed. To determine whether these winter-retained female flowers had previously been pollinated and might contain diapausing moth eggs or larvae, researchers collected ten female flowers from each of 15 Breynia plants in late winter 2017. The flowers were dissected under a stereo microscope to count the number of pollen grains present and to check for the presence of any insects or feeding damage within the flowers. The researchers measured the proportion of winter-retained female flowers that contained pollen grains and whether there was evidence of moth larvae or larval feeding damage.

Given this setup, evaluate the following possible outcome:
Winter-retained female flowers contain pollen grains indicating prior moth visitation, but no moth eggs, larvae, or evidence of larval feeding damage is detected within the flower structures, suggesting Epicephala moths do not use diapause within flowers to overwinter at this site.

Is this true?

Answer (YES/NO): NO